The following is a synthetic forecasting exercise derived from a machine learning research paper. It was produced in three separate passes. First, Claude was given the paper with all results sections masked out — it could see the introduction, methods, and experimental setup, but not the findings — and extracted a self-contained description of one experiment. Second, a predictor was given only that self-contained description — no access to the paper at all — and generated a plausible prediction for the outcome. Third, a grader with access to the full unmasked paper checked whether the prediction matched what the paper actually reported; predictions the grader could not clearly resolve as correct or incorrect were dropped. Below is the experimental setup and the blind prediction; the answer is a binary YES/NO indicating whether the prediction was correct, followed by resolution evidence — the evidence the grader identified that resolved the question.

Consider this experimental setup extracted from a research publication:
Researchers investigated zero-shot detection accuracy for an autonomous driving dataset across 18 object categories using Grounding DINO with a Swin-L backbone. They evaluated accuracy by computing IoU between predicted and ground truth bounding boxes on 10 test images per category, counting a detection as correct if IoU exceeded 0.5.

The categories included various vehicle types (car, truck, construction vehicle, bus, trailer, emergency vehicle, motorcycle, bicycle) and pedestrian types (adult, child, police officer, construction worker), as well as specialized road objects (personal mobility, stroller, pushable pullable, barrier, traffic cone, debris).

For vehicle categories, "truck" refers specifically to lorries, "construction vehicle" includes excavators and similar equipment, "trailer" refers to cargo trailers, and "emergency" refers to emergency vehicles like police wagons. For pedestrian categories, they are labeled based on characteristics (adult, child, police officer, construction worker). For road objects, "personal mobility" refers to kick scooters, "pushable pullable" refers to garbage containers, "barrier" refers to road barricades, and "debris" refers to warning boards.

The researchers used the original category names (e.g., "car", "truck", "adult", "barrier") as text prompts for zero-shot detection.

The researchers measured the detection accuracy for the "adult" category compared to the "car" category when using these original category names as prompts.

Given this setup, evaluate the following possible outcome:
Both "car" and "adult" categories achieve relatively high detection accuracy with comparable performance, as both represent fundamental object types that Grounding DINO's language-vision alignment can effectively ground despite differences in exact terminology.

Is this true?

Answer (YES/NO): NO